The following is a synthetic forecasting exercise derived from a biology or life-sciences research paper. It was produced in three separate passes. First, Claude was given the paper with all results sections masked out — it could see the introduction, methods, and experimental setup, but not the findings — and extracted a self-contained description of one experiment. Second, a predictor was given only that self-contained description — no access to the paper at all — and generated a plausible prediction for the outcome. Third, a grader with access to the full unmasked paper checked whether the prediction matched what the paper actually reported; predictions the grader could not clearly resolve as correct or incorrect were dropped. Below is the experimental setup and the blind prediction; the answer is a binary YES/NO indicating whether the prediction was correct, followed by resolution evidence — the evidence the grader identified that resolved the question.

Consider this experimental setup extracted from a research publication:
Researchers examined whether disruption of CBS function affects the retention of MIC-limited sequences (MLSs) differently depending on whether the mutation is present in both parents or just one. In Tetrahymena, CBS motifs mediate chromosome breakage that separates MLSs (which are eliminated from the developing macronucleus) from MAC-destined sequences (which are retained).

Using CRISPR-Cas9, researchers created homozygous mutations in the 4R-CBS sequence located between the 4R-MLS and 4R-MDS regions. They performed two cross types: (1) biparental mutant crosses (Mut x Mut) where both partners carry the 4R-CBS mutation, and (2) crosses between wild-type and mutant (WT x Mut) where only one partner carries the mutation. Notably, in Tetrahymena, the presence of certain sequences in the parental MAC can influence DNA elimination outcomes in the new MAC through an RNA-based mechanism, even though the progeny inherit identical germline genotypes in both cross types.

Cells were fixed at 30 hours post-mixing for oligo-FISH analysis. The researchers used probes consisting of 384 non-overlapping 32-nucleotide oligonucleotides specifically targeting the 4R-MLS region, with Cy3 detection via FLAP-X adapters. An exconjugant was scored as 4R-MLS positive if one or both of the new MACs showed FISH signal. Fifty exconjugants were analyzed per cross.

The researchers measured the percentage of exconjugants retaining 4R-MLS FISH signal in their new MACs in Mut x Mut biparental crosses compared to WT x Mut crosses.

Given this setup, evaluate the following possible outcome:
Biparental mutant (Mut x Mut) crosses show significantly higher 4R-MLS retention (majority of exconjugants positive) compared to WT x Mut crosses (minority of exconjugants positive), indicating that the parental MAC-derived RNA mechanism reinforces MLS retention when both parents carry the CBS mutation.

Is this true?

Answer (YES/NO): NO